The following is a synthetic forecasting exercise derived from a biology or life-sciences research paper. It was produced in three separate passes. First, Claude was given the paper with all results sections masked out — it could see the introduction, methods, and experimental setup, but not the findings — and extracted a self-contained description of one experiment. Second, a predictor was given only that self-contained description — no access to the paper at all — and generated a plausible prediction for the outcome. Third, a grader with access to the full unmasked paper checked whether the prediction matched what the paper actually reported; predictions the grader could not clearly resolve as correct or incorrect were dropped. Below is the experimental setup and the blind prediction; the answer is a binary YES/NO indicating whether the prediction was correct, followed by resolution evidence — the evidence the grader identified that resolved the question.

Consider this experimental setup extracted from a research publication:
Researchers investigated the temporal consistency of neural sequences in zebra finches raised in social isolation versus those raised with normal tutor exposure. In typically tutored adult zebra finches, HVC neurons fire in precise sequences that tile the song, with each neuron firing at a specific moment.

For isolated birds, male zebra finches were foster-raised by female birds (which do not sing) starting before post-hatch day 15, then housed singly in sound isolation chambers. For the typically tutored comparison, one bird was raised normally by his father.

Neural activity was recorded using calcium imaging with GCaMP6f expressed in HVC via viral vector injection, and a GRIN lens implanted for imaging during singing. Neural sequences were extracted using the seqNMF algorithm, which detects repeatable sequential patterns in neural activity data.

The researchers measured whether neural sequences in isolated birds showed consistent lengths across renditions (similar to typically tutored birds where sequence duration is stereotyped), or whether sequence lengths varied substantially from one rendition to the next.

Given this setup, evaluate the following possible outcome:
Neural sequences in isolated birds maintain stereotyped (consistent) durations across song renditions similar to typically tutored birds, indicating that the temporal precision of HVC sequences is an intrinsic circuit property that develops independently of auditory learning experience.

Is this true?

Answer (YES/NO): NO